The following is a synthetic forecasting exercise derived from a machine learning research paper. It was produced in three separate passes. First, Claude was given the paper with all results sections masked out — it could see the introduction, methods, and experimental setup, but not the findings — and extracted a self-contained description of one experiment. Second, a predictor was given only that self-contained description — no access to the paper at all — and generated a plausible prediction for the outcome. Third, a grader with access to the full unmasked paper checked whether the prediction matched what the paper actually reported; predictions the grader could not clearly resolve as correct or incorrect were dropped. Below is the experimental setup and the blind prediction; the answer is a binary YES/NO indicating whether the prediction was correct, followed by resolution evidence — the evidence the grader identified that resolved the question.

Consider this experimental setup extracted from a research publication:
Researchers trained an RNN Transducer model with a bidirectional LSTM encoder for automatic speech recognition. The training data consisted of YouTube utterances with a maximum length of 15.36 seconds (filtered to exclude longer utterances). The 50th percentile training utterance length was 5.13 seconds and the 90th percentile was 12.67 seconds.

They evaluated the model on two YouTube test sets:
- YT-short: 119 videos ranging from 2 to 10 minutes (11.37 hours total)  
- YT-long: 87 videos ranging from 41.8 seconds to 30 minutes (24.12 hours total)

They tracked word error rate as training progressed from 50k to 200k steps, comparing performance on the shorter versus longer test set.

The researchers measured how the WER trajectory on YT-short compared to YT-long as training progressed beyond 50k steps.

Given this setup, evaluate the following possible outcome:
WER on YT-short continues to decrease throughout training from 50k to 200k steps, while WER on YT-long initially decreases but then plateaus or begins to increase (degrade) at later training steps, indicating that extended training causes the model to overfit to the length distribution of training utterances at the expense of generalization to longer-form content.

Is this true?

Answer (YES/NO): NO